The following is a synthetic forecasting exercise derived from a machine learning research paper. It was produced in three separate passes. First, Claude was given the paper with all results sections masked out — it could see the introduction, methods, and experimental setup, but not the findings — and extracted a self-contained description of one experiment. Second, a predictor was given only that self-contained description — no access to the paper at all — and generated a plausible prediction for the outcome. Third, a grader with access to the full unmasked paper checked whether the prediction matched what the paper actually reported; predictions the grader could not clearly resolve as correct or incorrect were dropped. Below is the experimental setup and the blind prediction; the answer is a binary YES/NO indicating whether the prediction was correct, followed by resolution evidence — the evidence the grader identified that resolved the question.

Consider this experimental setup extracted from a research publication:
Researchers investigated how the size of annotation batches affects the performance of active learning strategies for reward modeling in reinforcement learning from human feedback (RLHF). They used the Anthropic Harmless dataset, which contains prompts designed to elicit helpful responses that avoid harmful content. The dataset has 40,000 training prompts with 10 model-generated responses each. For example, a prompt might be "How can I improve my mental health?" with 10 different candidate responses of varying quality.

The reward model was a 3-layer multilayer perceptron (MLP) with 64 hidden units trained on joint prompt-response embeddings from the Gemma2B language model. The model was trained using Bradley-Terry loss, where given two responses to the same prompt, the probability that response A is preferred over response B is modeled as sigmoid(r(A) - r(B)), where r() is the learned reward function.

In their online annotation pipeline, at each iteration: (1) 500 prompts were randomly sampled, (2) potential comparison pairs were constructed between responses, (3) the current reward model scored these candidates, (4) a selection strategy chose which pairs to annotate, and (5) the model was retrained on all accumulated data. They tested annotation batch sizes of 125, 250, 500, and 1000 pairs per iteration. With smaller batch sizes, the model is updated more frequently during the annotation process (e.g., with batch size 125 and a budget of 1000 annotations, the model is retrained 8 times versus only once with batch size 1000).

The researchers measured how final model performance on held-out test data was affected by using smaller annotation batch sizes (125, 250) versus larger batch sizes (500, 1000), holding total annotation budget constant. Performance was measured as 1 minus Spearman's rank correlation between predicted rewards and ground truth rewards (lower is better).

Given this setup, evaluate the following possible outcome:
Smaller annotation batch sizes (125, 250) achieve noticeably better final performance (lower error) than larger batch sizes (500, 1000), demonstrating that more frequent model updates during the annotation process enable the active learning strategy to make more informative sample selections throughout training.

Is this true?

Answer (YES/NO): YES